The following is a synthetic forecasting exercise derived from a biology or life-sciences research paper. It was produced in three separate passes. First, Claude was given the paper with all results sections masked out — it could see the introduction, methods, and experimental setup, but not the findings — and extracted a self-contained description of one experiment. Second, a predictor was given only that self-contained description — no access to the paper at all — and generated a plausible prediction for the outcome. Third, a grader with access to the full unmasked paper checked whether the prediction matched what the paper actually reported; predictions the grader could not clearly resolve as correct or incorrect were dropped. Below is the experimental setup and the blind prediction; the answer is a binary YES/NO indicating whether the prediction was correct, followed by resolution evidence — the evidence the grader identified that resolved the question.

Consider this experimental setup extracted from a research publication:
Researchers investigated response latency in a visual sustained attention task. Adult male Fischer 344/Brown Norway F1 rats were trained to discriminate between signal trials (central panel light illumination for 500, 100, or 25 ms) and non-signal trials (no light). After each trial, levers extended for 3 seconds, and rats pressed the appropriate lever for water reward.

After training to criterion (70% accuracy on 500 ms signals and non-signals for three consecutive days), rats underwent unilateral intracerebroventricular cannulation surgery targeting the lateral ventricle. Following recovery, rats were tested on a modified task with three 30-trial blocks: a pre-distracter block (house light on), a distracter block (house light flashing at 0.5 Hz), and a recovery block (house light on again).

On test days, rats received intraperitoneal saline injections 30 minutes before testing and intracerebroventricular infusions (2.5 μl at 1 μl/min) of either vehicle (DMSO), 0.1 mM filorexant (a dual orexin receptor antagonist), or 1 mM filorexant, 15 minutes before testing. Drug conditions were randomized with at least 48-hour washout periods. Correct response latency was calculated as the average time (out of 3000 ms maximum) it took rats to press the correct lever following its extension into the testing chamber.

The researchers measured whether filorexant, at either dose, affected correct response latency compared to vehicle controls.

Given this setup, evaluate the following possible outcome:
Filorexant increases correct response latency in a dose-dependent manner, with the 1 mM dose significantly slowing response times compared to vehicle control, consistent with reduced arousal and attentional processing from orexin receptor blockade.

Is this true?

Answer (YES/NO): NO